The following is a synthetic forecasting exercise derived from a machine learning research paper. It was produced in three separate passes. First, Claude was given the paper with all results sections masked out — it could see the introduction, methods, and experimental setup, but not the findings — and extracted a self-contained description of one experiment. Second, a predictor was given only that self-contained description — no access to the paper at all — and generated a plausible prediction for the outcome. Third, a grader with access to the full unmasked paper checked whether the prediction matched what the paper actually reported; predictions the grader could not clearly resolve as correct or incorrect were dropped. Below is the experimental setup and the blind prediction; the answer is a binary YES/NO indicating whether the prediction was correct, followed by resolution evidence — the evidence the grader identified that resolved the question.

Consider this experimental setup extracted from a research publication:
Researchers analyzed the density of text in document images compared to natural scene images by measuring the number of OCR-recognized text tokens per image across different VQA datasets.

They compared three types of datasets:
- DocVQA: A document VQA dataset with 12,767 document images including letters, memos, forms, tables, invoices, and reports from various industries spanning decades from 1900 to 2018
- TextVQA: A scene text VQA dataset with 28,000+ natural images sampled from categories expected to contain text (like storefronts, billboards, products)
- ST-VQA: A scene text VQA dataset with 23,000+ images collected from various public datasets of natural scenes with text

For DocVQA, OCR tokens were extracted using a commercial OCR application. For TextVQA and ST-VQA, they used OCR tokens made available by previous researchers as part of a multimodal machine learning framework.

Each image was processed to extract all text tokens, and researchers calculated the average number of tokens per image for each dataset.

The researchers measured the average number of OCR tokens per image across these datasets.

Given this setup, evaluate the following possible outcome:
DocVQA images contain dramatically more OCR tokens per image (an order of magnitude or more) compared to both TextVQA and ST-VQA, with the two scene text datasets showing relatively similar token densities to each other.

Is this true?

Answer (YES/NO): YES